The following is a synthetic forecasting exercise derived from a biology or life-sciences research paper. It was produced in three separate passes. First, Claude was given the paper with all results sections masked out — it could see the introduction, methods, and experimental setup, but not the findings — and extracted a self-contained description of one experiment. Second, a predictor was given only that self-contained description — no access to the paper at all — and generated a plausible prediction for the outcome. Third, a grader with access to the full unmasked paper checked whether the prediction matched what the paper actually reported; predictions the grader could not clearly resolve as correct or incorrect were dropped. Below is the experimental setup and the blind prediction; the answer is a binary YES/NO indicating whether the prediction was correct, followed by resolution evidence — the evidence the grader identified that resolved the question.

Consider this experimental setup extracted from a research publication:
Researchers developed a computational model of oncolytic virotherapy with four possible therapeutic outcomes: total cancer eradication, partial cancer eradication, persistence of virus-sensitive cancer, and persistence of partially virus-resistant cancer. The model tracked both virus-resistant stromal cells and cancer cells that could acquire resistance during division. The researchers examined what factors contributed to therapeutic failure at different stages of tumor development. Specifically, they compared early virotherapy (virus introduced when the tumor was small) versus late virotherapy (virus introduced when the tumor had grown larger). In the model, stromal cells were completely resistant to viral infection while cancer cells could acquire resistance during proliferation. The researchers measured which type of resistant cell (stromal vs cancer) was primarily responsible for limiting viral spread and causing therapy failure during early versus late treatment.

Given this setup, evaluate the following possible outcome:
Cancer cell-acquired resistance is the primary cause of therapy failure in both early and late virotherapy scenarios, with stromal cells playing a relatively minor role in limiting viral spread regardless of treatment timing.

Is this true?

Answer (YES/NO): NO